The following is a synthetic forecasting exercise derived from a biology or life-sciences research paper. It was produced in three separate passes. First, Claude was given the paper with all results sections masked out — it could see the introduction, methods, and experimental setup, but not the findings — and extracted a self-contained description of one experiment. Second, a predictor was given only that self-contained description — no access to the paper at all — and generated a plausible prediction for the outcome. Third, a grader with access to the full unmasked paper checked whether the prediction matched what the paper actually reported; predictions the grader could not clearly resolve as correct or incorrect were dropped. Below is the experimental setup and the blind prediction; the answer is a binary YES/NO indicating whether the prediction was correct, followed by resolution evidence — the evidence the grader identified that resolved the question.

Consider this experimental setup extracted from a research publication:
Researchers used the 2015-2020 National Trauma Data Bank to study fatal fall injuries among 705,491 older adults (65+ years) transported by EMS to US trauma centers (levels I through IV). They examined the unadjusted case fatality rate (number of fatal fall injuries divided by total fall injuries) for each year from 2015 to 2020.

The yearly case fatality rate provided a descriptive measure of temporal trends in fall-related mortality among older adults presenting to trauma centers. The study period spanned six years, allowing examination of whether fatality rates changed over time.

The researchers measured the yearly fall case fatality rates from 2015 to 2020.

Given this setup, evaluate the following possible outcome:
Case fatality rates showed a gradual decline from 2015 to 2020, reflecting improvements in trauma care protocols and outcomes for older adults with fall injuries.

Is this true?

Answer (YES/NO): NO